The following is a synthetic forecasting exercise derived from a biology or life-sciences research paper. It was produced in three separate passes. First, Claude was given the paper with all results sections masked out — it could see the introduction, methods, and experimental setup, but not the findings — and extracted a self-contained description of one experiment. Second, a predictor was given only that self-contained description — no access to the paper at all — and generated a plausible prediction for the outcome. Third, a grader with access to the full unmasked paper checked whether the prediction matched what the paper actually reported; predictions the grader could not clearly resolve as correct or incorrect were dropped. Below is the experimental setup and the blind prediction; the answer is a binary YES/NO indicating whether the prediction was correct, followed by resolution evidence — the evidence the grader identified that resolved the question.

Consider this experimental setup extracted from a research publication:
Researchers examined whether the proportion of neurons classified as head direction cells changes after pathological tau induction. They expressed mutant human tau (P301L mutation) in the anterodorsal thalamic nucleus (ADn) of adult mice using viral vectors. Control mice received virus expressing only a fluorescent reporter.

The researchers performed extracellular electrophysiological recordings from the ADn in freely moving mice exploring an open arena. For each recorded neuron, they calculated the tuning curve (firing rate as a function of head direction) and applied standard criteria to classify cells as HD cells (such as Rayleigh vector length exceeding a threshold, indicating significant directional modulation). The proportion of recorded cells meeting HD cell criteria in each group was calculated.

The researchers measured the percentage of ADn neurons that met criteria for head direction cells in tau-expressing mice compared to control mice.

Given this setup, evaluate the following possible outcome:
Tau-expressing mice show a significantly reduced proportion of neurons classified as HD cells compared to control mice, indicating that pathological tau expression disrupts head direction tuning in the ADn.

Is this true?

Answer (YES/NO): YES